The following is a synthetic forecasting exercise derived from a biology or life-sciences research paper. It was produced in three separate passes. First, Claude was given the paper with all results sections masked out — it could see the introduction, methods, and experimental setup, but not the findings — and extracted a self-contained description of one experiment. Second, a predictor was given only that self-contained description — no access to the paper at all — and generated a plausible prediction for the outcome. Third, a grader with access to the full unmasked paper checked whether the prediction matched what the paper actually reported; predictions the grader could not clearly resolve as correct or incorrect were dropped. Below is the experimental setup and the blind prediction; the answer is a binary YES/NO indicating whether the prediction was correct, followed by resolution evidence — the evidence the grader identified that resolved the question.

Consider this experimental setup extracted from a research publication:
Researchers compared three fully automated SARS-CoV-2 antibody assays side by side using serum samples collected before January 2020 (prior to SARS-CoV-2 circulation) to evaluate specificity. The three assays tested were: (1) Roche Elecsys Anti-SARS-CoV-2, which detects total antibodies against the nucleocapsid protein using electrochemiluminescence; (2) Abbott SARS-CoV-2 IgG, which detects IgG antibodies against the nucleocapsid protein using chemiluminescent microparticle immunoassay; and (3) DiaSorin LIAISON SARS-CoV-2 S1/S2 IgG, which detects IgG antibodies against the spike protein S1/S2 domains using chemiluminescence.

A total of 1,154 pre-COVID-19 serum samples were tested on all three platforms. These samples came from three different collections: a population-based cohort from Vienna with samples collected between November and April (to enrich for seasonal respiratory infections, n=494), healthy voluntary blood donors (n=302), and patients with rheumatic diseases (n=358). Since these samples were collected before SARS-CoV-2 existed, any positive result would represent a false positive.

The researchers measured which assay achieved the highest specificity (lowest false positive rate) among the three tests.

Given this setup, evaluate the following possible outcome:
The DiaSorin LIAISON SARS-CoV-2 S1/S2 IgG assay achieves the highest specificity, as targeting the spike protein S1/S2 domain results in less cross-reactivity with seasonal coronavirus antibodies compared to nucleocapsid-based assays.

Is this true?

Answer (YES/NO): NO